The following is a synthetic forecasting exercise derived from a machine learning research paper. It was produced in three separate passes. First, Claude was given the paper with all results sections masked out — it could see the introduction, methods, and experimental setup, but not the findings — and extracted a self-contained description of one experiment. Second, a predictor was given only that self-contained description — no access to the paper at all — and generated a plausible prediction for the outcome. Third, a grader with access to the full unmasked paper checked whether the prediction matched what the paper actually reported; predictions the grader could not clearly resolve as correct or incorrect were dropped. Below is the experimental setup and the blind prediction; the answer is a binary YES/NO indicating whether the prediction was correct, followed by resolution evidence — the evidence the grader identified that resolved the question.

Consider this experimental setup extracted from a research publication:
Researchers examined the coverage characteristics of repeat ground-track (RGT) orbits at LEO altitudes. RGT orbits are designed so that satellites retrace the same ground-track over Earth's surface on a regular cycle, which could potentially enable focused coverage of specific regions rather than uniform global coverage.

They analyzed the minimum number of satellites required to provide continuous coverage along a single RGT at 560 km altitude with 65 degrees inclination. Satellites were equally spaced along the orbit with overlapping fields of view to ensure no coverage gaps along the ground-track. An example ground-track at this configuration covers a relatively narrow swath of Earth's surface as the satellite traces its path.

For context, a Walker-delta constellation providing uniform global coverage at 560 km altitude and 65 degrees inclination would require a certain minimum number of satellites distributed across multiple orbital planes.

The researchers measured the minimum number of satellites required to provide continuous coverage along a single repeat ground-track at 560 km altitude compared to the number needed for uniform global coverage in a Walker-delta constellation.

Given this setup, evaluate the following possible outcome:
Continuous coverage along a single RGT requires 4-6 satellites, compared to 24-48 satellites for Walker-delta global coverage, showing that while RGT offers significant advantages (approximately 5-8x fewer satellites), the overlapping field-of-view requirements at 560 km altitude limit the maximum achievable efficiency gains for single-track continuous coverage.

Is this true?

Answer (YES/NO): NO